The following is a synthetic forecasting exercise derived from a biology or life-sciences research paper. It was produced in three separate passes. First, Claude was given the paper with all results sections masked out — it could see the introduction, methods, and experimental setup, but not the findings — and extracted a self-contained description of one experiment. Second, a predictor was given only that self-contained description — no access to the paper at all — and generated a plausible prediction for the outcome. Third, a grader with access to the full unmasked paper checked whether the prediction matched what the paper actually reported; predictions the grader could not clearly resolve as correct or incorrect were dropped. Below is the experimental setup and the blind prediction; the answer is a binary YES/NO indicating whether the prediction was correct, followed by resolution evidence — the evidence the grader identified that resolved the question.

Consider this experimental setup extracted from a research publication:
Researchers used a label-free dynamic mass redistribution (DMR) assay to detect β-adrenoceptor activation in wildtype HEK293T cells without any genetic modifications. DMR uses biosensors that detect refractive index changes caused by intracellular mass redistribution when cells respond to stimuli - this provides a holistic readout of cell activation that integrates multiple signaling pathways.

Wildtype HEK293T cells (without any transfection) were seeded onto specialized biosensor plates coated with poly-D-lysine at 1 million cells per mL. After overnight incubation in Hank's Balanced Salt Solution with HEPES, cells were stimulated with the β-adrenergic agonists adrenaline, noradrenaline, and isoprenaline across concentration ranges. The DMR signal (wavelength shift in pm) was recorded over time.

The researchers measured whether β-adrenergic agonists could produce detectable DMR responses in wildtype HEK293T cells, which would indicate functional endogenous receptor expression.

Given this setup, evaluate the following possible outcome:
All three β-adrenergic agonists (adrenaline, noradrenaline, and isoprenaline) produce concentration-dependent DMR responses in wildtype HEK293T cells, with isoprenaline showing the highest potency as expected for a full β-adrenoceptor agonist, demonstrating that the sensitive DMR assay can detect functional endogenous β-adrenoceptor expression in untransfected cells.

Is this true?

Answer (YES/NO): NO